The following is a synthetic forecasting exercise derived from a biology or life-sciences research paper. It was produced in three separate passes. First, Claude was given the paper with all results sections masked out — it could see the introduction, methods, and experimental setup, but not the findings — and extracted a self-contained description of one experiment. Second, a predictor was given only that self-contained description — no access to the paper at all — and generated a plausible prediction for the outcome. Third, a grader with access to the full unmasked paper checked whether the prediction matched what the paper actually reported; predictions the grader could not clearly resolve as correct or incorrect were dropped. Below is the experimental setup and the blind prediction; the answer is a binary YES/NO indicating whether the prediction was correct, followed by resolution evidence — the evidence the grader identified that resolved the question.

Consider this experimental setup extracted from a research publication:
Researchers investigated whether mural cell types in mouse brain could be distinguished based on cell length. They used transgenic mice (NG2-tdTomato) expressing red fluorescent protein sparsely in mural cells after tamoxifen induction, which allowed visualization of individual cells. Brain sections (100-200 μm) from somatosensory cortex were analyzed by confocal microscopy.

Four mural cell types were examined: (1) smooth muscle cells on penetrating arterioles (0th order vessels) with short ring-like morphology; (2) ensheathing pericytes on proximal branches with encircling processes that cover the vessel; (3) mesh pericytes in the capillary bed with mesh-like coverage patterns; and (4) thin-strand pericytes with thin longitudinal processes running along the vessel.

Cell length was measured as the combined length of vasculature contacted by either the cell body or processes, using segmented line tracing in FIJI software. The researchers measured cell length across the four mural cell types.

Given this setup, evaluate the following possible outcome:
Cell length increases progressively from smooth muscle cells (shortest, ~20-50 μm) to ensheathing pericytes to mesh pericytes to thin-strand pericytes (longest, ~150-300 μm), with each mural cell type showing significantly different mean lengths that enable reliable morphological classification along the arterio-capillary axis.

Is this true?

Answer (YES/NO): NO